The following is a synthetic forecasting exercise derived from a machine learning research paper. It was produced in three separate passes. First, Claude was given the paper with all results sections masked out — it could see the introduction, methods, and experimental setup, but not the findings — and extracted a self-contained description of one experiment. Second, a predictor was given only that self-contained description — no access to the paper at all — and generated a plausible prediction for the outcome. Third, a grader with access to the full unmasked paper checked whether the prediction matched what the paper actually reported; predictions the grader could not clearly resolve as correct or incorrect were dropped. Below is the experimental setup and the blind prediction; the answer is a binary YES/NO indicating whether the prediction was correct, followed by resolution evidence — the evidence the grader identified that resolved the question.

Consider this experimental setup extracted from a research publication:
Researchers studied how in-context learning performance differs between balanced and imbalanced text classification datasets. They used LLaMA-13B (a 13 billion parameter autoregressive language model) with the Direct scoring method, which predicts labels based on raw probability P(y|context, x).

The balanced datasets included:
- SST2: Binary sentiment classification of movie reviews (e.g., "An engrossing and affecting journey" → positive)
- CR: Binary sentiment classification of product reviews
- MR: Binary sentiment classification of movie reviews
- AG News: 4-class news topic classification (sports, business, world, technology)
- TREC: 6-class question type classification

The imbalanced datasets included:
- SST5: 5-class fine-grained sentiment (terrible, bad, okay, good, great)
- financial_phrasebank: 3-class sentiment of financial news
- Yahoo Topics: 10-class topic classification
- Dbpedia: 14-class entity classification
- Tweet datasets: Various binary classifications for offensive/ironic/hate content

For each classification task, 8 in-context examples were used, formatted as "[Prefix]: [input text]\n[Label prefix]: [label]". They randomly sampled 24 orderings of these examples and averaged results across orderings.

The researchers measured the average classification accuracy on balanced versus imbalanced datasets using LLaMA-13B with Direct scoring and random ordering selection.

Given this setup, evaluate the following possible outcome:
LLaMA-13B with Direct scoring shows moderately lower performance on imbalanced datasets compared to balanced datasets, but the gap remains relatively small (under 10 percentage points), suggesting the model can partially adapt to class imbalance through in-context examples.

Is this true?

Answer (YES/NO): NO